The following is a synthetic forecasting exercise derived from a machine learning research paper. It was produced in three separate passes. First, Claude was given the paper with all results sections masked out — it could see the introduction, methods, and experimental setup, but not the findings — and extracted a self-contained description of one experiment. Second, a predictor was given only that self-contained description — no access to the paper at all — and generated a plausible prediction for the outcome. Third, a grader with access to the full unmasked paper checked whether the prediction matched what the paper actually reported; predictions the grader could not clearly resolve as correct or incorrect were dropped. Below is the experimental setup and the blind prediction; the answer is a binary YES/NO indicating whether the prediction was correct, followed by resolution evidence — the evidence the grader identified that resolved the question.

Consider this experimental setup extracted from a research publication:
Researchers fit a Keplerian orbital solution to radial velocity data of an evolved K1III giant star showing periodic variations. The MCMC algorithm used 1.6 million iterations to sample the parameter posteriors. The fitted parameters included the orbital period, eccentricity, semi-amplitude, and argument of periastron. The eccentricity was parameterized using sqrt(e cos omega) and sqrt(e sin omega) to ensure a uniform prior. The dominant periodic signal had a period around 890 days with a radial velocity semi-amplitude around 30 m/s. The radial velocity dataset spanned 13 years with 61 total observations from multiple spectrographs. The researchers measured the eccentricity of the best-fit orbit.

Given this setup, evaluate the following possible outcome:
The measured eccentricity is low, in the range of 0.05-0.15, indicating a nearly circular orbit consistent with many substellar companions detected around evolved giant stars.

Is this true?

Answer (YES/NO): YES